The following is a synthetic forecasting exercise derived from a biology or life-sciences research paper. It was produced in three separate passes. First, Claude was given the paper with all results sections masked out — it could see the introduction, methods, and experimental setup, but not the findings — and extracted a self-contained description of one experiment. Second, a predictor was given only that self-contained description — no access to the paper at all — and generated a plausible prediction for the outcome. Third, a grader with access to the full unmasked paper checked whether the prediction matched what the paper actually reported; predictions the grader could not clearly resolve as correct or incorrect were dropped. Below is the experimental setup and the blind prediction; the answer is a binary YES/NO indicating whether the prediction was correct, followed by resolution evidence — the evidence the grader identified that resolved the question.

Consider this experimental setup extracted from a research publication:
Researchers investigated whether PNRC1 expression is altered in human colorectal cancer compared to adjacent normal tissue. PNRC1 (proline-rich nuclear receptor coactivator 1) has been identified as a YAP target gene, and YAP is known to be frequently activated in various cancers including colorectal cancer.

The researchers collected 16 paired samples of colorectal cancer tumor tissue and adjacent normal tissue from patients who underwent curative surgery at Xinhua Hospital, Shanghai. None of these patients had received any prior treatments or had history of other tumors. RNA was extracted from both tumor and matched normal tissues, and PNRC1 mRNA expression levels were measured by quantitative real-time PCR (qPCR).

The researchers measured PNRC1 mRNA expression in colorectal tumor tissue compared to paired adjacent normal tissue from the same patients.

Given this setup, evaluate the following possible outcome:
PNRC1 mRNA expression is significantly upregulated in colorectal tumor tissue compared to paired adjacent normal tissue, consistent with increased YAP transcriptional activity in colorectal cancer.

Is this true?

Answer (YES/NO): NO